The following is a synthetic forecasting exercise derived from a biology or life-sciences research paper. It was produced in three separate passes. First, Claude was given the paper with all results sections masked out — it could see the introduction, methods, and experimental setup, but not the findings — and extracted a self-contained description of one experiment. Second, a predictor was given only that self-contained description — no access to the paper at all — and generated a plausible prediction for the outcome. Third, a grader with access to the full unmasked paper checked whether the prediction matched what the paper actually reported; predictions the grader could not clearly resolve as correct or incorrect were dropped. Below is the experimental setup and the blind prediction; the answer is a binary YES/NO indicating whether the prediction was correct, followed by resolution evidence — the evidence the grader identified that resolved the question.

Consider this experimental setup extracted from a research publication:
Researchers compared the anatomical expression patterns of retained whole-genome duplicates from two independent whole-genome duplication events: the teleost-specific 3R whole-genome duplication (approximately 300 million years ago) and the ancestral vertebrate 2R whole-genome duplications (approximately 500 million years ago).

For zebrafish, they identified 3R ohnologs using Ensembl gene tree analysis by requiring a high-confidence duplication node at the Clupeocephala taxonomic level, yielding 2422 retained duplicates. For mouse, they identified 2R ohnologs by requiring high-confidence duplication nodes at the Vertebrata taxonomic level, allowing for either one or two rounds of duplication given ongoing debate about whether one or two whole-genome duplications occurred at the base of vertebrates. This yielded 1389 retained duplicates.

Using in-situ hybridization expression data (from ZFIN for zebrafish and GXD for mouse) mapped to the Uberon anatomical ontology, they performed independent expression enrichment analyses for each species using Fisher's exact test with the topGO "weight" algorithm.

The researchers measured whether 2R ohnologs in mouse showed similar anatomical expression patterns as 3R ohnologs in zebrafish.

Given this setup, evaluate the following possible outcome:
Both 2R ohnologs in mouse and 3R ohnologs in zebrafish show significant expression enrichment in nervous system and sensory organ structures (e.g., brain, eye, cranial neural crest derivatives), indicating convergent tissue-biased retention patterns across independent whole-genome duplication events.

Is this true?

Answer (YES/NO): NO